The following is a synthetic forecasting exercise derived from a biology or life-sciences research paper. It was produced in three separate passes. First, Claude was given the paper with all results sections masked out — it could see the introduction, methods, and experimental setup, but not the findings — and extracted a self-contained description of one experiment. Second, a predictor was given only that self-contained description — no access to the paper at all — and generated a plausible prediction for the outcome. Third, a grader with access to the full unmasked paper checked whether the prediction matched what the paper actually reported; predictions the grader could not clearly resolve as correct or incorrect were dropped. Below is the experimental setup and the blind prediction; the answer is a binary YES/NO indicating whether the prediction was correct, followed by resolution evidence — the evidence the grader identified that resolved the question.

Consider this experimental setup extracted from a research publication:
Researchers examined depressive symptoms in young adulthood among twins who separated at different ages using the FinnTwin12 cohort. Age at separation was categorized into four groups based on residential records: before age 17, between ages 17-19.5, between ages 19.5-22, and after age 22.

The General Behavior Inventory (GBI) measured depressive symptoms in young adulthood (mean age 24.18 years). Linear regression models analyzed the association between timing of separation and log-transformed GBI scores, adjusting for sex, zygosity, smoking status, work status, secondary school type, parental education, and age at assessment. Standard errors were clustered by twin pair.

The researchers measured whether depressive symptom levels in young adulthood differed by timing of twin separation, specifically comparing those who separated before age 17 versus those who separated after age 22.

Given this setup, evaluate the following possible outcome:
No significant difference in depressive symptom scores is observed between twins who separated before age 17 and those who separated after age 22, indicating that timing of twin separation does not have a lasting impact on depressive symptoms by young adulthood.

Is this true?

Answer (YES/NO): NO